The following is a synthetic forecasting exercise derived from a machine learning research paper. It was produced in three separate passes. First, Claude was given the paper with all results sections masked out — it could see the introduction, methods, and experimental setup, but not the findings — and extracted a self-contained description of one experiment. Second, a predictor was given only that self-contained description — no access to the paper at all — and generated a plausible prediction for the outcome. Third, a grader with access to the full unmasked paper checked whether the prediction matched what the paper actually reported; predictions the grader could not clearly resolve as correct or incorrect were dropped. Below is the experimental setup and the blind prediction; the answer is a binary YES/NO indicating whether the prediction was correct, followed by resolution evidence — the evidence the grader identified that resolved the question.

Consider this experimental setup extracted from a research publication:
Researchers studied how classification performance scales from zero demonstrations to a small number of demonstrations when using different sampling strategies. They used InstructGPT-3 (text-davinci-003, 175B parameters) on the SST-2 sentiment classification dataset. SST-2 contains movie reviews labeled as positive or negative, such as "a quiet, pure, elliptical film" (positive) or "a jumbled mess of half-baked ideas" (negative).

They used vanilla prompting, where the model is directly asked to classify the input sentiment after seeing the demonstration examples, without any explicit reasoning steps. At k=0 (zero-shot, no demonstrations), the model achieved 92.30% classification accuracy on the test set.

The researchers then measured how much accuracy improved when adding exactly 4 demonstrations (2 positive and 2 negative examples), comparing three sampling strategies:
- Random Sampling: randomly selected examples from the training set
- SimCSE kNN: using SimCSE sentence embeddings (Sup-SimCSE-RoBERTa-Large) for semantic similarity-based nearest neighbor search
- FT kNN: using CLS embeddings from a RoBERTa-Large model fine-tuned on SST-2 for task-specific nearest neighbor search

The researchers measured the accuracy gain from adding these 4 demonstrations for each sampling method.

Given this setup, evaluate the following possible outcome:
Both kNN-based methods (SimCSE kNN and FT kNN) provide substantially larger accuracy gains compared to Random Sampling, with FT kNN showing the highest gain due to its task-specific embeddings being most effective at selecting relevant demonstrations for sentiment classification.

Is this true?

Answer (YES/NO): NO